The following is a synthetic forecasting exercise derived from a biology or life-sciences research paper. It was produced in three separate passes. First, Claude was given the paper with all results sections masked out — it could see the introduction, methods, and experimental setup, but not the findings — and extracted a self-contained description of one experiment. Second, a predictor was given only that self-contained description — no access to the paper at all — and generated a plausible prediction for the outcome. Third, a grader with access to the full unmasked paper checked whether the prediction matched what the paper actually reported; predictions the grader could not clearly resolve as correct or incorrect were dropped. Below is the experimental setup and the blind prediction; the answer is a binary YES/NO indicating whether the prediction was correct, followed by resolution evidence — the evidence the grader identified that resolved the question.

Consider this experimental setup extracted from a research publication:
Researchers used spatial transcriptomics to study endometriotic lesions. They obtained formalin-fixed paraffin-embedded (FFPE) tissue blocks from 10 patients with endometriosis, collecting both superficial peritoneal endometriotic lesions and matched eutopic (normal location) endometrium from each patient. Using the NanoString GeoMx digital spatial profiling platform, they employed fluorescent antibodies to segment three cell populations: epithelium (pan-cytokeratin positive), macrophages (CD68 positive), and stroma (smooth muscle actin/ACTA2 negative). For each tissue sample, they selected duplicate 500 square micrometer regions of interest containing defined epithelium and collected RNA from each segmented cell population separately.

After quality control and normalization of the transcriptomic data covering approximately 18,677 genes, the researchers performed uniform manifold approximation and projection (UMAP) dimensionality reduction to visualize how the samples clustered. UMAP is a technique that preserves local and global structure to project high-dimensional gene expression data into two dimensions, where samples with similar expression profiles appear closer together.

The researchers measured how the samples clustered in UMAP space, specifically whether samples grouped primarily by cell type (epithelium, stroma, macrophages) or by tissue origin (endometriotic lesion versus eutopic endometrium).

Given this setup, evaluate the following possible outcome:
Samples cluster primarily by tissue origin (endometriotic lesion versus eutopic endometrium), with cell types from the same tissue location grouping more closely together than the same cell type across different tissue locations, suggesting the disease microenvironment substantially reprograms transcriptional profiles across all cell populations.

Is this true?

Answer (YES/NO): NO